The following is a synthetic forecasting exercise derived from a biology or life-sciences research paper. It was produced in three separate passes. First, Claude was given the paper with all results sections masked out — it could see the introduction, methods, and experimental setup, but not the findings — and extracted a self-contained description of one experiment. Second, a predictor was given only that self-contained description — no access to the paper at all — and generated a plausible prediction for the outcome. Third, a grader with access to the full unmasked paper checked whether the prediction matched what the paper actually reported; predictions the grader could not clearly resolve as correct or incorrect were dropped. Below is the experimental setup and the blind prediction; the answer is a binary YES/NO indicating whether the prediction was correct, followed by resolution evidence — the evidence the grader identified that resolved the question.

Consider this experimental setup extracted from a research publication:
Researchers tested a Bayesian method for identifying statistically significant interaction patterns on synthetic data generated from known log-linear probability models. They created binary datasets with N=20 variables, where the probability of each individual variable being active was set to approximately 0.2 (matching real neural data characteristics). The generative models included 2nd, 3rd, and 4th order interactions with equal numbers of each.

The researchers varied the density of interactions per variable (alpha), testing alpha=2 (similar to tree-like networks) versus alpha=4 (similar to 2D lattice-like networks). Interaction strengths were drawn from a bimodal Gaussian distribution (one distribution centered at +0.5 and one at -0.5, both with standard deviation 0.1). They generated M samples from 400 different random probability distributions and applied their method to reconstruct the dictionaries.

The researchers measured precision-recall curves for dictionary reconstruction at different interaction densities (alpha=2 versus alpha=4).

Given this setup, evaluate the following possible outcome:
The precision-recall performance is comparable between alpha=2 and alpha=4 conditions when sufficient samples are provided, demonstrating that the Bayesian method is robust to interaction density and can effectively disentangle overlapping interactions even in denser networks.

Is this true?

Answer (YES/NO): YES